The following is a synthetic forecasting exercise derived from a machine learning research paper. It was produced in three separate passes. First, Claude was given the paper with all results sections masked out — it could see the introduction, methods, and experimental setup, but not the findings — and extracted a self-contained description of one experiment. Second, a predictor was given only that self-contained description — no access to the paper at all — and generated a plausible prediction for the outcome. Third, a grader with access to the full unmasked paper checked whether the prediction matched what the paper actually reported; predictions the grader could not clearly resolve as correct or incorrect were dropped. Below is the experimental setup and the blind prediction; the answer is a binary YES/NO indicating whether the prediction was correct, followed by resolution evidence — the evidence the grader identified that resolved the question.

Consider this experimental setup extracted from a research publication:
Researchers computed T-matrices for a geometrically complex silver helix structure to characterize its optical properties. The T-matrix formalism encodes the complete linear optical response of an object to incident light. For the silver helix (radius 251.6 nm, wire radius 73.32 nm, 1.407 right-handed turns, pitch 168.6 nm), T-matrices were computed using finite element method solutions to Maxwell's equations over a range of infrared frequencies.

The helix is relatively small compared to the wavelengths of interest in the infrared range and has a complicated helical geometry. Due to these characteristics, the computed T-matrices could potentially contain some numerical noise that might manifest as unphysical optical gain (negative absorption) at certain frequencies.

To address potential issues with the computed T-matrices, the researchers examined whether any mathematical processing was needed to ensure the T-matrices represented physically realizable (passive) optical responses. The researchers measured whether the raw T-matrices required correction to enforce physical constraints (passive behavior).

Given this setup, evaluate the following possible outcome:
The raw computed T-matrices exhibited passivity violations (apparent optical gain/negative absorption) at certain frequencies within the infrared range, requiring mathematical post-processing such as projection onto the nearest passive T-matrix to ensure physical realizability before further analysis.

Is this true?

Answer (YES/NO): YES